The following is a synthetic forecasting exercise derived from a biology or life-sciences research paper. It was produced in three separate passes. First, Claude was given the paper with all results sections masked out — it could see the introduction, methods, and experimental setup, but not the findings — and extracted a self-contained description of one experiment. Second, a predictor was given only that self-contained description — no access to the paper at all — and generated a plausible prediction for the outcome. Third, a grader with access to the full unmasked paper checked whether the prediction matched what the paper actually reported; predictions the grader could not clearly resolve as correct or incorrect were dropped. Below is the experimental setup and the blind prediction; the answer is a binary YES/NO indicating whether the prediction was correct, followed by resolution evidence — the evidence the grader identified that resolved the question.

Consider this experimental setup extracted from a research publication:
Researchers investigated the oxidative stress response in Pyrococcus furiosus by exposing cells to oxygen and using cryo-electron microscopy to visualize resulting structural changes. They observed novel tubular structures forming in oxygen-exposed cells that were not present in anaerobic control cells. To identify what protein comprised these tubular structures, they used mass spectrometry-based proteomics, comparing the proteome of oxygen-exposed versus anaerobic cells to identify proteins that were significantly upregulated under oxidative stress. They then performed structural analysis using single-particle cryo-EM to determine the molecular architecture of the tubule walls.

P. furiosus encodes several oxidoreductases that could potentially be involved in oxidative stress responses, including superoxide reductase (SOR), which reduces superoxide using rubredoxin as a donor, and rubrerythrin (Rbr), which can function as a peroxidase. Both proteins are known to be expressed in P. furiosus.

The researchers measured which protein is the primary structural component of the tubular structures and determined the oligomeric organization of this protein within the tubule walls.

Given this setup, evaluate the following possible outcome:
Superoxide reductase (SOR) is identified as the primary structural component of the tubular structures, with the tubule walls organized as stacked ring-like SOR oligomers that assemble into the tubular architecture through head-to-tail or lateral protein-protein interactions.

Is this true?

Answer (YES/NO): NO